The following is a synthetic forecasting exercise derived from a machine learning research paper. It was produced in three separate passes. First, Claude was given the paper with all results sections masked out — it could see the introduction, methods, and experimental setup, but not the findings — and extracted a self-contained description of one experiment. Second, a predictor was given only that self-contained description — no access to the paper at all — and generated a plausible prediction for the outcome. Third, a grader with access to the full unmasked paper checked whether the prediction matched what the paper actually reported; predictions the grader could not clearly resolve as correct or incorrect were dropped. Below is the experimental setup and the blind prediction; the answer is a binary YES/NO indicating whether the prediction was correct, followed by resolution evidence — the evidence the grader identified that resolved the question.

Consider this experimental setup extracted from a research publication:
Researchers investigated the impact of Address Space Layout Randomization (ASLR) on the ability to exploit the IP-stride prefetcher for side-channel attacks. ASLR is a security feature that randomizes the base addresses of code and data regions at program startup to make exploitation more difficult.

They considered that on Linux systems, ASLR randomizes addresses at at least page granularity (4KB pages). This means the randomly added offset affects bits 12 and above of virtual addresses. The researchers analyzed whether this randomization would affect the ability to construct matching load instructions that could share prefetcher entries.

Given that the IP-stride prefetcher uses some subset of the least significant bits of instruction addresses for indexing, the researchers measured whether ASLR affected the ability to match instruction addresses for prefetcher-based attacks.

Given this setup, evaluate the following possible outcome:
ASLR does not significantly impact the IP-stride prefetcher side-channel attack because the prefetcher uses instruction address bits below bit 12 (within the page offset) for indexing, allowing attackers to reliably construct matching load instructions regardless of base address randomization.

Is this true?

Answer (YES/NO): YES